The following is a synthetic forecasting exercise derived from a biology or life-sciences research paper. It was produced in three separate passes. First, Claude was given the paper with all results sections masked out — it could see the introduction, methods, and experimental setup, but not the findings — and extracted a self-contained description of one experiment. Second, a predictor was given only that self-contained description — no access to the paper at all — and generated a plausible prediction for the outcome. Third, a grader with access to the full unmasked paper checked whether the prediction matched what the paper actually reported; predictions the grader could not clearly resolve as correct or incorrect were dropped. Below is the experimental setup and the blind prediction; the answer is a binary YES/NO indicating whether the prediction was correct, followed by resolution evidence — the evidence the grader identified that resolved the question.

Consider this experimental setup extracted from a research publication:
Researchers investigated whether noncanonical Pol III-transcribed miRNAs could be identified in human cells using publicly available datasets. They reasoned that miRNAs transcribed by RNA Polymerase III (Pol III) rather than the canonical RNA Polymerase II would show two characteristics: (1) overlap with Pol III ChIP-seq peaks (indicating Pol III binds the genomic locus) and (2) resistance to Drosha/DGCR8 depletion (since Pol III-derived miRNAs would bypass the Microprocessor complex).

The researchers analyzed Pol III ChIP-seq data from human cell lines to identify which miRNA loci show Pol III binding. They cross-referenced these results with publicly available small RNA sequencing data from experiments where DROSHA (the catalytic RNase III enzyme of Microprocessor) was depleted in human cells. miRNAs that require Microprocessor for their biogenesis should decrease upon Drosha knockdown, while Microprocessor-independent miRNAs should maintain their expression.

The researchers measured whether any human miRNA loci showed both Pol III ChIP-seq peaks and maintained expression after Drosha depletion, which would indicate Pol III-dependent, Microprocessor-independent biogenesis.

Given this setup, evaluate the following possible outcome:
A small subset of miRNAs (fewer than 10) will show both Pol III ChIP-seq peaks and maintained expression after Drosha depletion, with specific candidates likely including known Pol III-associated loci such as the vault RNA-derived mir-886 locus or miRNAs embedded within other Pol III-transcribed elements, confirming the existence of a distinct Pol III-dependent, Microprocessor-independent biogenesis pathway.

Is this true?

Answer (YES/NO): NO